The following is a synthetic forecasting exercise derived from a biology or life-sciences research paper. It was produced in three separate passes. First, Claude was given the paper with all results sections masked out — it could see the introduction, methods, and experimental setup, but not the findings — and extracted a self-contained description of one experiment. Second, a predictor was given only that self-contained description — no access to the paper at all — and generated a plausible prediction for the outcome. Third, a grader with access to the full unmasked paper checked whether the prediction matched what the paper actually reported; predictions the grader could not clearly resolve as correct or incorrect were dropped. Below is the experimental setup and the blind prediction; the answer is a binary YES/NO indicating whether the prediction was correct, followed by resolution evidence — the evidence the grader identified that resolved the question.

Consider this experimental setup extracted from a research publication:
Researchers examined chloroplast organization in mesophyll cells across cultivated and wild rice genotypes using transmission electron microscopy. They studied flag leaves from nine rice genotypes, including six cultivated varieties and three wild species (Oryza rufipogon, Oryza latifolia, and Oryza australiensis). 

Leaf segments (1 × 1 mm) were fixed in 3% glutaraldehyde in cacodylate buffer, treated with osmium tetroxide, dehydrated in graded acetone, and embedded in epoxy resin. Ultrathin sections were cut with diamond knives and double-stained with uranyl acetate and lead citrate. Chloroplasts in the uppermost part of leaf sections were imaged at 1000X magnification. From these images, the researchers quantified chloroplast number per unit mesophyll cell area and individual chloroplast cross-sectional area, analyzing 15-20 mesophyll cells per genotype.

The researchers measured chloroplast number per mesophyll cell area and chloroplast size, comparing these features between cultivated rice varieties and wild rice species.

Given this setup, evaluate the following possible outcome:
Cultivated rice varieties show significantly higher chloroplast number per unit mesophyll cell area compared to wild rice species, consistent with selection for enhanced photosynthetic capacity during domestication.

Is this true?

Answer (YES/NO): NO